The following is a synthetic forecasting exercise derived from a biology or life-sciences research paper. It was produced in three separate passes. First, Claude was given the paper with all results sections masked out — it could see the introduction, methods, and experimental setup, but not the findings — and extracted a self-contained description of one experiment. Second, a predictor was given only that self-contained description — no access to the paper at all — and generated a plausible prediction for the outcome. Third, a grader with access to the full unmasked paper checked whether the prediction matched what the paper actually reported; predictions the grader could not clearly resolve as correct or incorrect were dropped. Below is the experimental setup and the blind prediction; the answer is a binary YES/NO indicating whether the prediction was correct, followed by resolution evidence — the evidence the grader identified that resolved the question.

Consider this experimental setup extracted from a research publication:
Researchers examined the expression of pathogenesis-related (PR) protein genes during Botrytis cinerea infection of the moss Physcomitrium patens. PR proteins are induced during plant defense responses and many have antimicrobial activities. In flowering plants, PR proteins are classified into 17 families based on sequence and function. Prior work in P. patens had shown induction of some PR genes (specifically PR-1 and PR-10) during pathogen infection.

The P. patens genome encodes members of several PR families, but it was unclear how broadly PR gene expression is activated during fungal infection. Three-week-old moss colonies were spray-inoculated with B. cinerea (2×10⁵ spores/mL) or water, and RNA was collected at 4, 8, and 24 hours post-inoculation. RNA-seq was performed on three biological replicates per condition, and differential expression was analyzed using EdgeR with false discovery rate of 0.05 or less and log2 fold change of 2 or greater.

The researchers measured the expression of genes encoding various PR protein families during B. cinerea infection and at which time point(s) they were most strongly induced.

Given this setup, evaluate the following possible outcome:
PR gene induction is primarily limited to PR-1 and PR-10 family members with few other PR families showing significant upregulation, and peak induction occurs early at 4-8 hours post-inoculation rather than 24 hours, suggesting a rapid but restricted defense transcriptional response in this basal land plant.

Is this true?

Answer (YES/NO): NO